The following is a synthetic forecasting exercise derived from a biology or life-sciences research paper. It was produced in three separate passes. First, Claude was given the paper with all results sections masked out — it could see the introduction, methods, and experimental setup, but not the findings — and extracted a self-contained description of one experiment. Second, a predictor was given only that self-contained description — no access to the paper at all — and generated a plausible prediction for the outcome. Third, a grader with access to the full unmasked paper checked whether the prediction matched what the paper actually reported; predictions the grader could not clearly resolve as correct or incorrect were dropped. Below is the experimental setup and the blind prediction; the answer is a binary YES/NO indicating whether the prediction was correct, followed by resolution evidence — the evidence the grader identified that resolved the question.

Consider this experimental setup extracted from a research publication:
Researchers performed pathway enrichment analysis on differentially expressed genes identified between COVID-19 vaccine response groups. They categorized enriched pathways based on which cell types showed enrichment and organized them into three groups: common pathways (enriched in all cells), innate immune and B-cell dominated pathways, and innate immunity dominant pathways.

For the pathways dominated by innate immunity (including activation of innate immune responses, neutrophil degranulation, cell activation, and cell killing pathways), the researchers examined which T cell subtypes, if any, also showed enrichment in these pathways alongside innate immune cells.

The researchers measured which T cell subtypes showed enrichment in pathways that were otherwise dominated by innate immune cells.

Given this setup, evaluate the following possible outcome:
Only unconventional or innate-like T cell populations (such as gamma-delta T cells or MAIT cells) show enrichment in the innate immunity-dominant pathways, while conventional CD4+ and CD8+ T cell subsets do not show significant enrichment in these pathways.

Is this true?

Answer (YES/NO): NO